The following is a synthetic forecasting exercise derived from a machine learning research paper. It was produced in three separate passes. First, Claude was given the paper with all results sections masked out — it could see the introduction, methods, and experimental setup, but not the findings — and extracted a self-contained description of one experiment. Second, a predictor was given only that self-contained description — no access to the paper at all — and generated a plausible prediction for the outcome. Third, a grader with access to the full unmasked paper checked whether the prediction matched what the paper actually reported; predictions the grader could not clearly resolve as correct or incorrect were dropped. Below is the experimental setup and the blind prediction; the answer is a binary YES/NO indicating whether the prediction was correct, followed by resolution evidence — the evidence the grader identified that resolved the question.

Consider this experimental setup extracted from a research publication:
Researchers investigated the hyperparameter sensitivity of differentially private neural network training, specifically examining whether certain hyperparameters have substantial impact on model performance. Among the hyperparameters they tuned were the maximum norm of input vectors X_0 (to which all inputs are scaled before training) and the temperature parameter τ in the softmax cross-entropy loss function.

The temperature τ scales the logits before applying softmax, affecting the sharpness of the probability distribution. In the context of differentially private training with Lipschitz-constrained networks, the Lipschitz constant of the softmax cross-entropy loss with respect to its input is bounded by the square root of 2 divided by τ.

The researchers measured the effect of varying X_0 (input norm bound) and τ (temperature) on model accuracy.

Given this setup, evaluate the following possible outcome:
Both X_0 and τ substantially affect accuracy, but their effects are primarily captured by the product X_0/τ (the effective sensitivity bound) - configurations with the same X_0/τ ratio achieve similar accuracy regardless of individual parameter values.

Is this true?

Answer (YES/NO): NO